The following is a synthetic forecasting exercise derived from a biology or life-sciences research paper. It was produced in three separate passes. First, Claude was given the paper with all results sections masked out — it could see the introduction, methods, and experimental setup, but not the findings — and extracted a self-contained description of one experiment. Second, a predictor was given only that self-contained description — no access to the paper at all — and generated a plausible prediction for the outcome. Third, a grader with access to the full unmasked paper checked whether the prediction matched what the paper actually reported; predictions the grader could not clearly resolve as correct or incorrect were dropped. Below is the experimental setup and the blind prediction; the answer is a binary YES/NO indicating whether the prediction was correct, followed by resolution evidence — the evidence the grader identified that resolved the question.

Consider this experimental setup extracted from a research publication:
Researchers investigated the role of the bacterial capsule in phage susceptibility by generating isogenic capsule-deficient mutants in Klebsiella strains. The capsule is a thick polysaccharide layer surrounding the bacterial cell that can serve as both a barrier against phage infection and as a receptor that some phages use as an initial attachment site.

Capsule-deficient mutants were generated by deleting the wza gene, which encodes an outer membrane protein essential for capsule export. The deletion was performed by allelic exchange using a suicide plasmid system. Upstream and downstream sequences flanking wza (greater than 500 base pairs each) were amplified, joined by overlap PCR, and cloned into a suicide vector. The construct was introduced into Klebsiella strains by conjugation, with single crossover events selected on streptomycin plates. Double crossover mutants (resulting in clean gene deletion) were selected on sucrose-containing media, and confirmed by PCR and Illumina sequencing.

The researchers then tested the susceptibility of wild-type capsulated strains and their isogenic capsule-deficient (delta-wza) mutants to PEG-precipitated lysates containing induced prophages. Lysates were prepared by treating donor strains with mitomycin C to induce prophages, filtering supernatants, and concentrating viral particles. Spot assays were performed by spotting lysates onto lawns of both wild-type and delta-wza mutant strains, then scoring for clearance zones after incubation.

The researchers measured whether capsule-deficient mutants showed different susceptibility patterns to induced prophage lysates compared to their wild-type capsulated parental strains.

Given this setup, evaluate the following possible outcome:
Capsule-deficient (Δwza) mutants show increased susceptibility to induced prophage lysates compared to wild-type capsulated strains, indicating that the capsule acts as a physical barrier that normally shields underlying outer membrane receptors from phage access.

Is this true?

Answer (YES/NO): NO